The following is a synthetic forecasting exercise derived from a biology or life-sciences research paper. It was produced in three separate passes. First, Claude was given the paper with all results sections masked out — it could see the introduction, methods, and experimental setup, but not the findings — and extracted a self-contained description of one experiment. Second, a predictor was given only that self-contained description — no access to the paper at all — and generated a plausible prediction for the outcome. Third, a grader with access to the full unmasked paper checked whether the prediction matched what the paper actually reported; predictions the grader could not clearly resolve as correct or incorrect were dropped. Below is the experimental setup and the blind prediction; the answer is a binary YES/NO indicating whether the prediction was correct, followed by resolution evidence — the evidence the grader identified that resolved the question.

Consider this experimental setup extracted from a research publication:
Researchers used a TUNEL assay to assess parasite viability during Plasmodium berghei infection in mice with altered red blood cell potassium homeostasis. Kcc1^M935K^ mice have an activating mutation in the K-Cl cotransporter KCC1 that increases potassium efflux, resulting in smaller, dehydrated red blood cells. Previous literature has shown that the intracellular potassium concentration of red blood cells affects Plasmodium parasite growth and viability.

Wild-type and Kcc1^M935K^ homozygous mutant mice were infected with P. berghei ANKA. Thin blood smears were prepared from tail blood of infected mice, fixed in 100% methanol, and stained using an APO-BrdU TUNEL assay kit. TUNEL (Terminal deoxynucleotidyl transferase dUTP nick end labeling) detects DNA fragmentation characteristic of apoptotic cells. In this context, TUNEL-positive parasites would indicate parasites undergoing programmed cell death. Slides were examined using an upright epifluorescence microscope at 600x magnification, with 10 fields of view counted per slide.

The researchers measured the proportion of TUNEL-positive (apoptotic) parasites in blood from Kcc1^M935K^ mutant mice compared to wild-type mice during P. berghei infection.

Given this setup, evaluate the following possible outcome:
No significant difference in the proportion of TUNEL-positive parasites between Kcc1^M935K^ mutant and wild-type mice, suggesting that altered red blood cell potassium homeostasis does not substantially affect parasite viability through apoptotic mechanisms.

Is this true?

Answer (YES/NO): YES